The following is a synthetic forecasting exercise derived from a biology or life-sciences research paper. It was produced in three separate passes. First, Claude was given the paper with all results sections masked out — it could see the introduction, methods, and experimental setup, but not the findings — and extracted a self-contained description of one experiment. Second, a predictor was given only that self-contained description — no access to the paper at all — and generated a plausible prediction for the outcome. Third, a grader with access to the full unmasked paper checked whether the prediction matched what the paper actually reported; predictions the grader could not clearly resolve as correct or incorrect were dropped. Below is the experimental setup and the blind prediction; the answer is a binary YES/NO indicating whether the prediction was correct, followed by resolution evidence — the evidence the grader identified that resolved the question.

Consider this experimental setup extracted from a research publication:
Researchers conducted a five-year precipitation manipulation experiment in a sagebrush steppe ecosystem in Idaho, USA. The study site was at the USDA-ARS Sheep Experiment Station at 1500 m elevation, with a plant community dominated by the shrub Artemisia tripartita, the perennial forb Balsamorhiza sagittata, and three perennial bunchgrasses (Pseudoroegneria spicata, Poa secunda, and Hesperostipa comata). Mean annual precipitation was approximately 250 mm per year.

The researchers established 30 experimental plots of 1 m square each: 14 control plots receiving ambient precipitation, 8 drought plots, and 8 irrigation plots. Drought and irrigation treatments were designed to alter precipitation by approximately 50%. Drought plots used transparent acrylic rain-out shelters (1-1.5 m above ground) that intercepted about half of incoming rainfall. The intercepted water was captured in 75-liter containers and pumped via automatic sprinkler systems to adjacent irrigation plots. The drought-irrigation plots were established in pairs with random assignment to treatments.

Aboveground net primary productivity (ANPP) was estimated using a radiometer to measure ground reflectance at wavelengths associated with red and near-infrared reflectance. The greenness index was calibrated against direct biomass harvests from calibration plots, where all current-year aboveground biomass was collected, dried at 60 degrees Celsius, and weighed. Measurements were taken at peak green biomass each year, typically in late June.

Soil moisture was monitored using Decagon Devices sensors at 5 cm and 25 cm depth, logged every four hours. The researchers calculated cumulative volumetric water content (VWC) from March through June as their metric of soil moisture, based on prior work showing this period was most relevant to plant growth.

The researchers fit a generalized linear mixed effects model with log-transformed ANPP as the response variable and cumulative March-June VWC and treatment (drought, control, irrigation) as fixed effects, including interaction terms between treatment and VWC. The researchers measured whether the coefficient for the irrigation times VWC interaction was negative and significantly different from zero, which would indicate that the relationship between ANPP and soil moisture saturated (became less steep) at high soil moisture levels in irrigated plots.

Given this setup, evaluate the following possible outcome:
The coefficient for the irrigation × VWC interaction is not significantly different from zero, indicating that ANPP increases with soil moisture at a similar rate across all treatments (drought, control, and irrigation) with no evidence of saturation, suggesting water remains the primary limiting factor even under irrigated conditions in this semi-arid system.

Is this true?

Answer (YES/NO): NO